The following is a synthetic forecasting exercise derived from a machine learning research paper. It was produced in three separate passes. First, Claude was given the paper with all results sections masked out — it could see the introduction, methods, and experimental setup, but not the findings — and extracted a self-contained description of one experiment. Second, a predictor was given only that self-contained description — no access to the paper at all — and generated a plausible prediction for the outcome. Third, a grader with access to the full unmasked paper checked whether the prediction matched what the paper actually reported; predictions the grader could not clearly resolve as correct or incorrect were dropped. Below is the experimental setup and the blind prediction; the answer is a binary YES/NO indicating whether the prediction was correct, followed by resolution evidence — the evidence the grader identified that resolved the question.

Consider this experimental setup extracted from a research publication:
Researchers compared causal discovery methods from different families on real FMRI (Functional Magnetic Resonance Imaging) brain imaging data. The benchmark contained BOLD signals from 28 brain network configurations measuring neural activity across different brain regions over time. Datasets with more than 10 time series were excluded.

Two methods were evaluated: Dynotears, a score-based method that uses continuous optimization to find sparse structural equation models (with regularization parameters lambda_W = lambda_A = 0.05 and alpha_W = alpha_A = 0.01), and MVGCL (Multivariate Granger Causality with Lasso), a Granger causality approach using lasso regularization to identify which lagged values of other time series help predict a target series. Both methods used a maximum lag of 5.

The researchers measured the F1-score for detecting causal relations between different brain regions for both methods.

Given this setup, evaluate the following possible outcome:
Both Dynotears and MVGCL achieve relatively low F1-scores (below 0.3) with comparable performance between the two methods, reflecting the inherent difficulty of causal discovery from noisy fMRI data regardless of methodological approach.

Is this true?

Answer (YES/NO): NO